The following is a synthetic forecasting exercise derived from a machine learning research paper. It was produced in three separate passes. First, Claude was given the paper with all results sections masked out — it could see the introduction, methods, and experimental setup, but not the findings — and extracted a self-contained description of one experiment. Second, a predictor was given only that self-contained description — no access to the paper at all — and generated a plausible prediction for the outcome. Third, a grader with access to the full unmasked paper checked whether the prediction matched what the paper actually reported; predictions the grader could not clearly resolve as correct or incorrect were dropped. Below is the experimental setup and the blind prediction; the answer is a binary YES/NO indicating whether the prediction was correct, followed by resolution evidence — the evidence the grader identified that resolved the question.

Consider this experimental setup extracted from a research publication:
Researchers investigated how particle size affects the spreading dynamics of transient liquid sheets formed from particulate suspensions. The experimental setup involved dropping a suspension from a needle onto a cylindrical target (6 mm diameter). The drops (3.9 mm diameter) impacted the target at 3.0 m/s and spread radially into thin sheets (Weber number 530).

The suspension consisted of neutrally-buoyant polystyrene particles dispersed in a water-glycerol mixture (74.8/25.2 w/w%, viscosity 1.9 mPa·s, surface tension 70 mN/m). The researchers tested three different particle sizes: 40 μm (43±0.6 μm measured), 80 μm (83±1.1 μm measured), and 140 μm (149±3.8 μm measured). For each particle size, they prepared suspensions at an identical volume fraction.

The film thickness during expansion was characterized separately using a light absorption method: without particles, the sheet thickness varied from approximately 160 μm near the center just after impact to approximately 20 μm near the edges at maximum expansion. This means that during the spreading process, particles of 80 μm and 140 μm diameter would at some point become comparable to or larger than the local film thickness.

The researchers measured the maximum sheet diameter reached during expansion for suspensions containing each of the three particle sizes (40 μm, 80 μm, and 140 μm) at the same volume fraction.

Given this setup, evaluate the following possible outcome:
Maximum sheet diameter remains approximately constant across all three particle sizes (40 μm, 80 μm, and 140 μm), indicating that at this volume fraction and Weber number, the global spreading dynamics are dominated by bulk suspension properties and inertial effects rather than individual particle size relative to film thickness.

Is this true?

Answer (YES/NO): YES